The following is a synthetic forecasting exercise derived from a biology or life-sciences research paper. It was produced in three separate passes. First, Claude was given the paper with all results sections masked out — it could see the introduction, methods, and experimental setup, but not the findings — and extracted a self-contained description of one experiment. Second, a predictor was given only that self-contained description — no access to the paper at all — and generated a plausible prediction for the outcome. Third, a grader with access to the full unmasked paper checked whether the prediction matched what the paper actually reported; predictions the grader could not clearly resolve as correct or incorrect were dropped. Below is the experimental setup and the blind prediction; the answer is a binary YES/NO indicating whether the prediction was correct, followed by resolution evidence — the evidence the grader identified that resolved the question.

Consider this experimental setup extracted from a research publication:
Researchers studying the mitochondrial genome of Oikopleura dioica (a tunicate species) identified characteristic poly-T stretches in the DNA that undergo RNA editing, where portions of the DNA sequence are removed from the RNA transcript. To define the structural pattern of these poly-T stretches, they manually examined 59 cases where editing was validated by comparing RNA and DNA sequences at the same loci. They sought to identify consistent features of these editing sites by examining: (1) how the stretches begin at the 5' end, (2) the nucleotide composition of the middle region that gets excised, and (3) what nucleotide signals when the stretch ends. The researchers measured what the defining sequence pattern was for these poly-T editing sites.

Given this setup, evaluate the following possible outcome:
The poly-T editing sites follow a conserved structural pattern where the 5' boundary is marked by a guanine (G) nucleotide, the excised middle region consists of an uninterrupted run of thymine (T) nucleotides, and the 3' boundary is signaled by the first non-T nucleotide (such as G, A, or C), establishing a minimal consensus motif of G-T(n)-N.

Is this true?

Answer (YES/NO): NO